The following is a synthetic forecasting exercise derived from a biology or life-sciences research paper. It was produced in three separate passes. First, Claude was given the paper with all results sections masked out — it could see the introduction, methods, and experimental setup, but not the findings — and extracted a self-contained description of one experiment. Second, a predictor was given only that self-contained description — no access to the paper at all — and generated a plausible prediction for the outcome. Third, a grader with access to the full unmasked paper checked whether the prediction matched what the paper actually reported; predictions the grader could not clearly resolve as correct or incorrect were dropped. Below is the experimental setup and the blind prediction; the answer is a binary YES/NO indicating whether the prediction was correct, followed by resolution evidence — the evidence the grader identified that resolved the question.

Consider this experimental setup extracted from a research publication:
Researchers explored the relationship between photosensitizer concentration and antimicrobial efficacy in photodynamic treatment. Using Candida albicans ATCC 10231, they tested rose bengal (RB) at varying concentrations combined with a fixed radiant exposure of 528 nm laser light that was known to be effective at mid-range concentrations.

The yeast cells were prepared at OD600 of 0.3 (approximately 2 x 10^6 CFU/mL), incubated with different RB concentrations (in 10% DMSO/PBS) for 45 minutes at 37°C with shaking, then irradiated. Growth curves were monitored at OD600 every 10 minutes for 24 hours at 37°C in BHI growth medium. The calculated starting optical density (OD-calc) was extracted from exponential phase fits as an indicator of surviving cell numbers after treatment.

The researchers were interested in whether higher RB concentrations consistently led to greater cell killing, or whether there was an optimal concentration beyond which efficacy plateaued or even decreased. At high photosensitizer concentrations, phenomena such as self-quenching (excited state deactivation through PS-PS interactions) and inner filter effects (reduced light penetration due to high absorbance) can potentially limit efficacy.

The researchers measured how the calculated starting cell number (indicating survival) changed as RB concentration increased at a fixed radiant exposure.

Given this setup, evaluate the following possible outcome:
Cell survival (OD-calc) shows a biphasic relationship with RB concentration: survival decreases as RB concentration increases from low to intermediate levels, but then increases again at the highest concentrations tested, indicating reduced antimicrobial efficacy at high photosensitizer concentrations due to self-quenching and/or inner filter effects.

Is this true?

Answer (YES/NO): NO